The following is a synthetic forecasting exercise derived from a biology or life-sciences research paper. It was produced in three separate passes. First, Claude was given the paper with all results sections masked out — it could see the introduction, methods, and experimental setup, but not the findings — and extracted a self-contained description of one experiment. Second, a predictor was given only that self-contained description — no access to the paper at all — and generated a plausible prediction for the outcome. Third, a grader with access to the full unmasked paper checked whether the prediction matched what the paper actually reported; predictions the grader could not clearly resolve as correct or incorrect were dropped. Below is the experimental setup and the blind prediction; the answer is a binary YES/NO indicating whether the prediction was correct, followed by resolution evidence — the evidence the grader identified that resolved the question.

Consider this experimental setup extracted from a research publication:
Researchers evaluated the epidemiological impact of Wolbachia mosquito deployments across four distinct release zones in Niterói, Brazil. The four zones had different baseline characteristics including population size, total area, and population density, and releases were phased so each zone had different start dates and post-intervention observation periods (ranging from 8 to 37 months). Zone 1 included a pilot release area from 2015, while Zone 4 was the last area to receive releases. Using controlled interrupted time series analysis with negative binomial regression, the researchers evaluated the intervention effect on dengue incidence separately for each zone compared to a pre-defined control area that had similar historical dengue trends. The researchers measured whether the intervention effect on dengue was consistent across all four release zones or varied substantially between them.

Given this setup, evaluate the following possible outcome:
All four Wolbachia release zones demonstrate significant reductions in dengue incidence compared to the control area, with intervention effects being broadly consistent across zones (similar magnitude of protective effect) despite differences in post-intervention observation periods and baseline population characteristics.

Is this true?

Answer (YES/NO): NO